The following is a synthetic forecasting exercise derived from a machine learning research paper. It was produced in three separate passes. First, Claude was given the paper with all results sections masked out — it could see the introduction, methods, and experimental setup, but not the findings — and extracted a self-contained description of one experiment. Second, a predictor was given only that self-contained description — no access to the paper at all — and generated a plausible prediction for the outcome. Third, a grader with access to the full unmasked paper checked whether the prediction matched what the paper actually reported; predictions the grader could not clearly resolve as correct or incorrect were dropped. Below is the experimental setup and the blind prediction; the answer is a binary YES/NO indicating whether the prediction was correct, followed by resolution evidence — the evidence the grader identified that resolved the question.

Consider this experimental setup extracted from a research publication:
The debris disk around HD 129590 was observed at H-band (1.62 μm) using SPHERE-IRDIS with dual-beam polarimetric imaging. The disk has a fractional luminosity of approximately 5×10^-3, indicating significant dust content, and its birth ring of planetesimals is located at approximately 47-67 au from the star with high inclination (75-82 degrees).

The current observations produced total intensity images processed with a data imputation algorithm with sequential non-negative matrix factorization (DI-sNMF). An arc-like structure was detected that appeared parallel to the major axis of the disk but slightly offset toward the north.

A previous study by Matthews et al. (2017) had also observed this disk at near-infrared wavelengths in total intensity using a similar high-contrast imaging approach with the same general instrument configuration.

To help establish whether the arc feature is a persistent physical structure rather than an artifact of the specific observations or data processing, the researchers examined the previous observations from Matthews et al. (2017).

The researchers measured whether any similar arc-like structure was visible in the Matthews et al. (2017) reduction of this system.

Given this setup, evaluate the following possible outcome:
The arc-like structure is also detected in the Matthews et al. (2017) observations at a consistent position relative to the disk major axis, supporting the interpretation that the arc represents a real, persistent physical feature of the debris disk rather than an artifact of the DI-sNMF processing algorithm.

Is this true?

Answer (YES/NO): YES